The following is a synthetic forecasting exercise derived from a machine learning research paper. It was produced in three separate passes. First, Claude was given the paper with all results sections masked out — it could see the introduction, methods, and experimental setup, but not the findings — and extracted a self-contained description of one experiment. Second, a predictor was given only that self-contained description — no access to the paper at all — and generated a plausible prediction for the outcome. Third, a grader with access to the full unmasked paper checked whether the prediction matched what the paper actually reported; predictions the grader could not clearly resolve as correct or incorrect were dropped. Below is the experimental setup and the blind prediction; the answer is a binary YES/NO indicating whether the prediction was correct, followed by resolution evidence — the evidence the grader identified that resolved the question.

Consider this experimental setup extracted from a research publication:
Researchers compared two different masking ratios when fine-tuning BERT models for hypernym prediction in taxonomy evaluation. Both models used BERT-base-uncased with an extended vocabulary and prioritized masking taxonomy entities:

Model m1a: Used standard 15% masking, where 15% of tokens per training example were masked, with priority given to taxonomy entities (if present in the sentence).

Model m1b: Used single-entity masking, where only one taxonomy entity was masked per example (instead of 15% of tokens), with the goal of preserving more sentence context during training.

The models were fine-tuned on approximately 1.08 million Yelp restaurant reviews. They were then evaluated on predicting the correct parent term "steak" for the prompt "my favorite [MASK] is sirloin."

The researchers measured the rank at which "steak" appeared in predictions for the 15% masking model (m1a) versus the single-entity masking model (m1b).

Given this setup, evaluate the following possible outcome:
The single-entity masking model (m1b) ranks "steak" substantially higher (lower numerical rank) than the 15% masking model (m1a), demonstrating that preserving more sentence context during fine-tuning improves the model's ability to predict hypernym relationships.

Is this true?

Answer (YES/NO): NO